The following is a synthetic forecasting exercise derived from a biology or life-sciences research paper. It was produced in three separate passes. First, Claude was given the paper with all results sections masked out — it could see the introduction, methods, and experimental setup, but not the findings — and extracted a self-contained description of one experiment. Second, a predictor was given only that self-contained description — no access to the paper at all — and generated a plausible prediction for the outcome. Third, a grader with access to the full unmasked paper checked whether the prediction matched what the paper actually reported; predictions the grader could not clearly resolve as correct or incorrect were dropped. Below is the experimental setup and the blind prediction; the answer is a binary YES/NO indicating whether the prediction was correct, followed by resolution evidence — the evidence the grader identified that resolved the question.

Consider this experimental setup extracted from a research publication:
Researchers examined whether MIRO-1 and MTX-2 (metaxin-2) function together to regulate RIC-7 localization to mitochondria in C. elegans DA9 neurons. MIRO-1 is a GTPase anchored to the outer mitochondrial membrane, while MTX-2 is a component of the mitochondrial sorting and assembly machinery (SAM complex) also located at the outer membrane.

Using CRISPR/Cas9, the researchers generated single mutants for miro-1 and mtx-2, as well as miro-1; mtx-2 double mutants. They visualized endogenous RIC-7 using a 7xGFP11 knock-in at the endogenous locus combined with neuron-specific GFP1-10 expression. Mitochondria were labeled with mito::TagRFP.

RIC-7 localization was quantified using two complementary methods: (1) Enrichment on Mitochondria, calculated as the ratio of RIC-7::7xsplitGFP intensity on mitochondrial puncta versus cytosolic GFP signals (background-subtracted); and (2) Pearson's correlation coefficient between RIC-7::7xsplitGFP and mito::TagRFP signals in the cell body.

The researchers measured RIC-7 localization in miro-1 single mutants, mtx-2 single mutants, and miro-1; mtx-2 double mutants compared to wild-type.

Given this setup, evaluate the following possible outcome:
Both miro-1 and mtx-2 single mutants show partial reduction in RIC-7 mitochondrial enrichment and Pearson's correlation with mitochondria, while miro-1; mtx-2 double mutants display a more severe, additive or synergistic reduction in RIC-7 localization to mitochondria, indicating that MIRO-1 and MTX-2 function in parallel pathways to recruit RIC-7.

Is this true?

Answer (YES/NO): NO